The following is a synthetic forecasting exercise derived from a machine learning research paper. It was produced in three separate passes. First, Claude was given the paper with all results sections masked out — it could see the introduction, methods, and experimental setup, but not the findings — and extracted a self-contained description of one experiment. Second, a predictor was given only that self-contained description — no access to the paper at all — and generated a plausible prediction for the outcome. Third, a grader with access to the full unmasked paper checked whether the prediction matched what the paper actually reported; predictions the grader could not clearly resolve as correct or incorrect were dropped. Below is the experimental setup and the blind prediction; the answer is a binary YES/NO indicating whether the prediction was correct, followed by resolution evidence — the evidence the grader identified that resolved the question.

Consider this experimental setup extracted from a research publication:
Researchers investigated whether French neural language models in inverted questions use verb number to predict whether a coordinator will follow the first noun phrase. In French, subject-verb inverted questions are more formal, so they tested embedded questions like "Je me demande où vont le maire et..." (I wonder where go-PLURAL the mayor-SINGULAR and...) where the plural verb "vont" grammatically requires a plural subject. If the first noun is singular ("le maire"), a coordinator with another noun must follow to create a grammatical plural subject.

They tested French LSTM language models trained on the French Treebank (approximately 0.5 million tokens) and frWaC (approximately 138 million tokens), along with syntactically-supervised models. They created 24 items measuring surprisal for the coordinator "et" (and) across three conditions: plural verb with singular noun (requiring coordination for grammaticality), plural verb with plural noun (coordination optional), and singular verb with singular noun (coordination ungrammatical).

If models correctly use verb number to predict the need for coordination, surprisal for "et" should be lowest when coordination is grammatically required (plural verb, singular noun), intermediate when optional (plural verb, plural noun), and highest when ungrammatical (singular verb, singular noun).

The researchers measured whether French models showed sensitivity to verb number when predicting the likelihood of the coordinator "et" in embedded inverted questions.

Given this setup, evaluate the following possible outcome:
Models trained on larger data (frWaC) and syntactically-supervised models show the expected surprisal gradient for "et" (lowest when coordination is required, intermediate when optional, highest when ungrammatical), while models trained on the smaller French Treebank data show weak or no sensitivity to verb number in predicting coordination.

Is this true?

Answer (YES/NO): NO